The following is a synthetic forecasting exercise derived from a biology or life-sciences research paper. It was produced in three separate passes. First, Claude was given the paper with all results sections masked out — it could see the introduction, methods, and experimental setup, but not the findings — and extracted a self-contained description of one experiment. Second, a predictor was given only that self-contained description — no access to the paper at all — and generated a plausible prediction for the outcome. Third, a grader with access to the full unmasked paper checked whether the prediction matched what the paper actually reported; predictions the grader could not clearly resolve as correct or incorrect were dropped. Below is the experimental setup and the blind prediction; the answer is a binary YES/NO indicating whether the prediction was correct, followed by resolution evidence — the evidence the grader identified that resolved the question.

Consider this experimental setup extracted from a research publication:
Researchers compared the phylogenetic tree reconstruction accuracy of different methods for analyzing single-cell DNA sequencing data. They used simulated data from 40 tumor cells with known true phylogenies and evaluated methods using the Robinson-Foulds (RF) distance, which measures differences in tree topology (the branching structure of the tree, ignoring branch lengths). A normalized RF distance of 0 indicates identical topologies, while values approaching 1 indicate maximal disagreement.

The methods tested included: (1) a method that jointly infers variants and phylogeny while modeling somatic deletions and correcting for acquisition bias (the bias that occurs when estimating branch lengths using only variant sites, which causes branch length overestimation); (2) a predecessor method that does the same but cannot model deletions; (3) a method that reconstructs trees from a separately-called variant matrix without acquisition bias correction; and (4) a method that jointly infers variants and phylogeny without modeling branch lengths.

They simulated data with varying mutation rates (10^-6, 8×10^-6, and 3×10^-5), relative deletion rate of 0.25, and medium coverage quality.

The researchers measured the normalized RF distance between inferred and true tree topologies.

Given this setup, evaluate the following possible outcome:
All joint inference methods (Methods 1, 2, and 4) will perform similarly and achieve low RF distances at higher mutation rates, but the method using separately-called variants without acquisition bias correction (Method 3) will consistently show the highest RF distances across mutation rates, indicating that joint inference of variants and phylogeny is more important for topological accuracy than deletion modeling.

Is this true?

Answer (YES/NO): NO